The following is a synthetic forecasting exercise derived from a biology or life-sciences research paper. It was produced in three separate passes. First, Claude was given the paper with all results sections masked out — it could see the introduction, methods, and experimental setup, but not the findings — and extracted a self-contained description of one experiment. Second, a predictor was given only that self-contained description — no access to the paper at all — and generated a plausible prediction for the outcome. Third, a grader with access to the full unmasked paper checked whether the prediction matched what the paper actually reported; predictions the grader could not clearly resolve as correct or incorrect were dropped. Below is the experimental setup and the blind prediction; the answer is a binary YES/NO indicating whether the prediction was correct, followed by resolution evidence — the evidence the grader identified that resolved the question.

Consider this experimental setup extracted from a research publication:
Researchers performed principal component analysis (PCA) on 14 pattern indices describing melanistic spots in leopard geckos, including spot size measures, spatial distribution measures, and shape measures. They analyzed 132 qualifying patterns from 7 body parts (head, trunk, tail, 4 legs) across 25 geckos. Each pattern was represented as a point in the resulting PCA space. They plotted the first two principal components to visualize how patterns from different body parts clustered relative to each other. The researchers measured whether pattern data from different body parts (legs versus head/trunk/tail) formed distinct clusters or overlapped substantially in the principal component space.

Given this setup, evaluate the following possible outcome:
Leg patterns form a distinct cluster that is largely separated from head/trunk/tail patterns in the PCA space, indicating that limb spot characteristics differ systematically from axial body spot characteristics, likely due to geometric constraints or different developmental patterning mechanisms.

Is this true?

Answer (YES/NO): YES